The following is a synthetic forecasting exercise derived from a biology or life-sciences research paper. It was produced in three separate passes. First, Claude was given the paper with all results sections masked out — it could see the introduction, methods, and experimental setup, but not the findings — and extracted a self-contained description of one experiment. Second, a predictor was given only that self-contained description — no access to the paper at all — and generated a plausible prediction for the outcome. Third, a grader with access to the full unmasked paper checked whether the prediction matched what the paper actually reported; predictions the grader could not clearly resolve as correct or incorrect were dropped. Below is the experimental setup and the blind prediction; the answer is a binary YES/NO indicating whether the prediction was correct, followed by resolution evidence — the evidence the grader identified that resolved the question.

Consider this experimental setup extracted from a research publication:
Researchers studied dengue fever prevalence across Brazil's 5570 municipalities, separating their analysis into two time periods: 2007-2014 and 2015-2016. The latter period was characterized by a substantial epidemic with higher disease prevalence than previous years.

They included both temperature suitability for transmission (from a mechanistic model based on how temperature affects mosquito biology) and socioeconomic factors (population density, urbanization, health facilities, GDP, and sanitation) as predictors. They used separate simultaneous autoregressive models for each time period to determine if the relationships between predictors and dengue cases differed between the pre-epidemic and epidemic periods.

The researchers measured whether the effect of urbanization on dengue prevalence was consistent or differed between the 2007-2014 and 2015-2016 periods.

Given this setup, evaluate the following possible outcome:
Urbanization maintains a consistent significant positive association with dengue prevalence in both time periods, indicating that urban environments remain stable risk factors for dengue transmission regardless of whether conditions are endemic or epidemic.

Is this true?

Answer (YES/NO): NO